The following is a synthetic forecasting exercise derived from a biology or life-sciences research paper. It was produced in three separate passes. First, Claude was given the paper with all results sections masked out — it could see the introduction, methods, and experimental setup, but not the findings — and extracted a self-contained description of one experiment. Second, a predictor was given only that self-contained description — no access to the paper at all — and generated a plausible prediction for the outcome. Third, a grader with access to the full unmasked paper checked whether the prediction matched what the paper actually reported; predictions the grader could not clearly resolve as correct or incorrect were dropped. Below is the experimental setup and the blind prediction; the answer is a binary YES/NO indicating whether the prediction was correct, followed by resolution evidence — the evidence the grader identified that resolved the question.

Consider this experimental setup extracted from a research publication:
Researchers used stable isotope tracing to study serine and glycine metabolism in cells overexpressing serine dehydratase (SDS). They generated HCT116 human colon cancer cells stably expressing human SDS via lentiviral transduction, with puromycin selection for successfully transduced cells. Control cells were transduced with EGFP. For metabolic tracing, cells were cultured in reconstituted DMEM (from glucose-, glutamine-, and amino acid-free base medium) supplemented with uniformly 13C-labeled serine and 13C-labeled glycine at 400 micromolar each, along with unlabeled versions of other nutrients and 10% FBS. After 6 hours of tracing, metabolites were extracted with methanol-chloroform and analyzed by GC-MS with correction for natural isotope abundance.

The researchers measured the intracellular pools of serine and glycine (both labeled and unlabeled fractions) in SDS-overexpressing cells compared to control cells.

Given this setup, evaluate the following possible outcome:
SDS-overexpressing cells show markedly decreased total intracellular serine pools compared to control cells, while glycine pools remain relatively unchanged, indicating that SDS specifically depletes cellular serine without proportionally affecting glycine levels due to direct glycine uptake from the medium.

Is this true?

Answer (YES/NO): NO